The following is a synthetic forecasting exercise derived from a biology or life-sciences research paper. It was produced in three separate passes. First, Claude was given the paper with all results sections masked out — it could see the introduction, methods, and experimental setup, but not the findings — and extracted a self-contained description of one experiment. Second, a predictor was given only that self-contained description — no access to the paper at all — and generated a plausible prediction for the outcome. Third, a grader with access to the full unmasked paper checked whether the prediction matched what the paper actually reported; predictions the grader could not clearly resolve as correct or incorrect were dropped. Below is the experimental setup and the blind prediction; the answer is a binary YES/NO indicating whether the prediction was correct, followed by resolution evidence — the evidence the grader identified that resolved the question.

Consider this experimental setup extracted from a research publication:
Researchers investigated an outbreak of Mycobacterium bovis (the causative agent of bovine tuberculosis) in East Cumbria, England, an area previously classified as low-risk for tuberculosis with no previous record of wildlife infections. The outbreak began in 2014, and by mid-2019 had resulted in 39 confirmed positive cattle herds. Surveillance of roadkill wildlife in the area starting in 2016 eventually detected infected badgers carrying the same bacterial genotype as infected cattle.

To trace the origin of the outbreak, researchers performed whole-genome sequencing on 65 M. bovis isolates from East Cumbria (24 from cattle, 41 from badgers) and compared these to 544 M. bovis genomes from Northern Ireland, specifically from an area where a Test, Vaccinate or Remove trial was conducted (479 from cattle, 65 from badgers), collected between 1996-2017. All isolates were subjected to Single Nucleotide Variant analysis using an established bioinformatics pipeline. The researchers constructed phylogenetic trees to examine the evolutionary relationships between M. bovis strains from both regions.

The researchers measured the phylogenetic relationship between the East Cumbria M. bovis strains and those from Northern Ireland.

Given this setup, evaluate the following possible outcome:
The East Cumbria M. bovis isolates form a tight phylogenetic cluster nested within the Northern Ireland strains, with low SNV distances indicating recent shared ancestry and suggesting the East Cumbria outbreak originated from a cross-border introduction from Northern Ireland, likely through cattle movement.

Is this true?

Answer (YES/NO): YES